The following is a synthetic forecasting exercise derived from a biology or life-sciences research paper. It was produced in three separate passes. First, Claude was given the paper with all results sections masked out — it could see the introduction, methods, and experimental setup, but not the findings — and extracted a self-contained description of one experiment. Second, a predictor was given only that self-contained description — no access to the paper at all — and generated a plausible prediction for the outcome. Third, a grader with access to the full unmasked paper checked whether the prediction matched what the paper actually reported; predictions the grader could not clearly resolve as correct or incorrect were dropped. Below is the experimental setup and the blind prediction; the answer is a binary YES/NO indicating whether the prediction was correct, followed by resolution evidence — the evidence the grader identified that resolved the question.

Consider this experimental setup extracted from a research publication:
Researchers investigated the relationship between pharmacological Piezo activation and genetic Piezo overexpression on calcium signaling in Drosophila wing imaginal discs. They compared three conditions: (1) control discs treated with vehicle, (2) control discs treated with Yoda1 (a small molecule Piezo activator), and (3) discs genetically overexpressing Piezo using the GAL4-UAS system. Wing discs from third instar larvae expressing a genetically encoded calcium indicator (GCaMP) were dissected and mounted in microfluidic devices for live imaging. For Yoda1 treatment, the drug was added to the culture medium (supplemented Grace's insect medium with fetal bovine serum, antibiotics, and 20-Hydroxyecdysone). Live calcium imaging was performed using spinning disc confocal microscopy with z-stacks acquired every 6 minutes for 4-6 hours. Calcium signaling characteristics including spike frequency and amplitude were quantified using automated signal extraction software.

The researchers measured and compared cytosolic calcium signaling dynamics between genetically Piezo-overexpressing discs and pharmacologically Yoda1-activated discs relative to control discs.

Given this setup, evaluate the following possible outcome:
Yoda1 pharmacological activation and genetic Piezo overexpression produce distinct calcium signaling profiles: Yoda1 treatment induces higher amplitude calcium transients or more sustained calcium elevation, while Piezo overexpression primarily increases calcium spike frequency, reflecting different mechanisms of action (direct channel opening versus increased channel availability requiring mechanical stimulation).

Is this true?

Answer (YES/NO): NO